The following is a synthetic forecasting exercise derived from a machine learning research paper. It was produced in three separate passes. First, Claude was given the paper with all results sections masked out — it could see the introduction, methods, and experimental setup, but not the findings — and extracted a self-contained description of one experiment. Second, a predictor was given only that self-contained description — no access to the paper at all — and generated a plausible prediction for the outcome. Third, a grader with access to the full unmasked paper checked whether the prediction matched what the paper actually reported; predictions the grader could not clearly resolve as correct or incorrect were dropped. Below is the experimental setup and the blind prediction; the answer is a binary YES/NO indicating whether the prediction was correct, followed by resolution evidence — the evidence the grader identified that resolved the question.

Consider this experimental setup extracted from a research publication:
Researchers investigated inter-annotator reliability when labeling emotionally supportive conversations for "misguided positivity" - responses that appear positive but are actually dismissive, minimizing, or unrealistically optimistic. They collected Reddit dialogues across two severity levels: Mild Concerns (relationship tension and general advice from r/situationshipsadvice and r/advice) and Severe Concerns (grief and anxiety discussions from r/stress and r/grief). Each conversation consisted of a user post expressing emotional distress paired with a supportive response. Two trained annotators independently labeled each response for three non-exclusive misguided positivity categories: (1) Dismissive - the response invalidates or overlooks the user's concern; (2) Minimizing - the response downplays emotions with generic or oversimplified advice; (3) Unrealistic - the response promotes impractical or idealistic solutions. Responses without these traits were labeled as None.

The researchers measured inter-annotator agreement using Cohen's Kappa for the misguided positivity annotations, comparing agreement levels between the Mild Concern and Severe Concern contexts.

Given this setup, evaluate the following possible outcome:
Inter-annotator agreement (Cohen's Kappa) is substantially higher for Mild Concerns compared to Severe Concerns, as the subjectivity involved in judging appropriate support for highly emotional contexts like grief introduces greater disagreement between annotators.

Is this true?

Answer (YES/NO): YES